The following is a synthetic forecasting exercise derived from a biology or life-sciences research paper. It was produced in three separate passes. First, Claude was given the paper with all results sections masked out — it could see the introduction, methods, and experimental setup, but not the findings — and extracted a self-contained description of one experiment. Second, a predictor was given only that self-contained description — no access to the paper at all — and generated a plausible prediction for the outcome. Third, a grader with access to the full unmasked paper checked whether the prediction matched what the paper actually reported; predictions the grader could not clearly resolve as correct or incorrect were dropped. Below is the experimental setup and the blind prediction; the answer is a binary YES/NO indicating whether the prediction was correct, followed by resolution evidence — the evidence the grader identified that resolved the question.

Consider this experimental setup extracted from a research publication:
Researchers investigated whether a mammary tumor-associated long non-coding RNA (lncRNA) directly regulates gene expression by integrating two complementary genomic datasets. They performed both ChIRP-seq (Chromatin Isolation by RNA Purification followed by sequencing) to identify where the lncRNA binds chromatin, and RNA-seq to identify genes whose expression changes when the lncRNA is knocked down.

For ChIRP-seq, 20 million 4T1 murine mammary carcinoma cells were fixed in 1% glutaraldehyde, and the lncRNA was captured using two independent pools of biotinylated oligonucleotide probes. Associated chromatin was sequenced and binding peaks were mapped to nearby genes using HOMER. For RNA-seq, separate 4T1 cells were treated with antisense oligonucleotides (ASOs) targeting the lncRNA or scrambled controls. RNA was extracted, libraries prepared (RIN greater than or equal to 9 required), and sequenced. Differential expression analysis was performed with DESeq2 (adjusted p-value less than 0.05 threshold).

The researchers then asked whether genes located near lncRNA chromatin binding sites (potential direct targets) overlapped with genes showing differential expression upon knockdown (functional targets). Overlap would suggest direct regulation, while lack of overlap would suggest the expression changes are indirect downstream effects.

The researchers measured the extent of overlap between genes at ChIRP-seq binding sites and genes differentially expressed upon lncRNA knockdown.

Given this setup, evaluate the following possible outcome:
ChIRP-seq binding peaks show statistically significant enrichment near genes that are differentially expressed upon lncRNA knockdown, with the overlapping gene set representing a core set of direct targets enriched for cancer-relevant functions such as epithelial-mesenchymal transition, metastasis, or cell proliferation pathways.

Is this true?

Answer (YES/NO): NO